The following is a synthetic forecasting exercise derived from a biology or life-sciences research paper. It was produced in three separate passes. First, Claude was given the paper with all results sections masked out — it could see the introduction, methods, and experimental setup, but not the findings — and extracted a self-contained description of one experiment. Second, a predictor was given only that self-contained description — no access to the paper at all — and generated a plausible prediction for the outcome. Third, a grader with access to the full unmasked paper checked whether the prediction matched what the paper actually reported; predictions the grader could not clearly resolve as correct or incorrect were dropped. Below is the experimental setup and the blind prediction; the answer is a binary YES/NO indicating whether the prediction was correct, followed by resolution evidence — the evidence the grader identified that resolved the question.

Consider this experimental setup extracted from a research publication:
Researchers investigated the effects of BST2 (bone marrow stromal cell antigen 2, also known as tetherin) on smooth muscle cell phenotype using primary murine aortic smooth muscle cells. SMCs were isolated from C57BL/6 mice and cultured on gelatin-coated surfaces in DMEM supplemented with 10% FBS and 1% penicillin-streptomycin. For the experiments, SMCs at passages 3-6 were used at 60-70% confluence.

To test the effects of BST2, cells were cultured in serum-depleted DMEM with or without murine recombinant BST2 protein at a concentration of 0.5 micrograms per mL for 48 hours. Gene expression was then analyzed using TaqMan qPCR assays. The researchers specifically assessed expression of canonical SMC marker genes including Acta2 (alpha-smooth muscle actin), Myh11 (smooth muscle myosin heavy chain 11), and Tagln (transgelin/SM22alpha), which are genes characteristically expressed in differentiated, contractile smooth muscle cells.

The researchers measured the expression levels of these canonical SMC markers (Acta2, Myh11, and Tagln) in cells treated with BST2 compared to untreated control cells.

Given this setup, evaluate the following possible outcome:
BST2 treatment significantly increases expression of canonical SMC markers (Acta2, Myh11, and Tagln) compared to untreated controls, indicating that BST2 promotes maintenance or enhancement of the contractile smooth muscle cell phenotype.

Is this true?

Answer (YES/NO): NO